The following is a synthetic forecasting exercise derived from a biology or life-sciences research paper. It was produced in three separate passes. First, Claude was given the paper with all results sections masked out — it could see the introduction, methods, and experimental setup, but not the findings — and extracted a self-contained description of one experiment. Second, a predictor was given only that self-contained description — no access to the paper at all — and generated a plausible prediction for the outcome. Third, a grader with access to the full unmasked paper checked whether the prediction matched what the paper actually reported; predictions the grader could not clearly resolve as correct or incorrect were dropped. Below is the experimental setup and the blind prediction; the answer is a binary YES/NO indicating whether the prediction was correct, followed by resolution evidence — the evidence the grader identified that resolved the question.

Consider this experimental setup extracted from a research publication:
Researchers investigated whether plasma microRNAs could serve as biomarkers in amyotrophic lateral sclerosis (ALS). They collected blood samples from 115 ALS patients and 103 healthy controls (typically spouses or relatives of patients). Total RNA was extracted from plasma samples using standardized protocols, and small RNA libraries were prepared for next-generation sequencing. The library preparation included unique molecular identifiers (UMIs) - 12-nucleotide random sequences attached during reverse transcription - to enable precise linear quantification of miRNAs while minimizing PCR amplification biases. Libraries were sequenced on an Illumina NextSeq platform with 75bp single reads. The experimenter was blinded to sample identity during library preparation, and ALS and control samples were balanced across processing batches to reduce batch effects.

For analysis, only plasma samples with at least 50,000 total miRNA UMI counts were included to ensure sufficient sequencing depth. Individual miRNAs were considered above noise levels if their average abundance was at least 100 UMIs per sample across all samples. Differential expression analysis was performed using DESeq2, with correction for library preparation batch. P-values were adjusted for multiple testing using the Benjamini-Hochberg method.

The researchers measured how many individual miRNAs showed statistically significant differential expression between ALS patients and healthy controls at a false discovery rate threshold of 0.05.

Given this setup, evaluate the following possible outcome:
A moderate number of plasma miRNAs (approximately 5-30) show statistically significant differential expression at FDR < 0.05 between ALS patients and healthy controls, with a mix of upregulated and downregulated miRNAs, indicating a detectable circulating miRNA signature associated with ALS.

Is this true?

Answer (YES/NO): NO